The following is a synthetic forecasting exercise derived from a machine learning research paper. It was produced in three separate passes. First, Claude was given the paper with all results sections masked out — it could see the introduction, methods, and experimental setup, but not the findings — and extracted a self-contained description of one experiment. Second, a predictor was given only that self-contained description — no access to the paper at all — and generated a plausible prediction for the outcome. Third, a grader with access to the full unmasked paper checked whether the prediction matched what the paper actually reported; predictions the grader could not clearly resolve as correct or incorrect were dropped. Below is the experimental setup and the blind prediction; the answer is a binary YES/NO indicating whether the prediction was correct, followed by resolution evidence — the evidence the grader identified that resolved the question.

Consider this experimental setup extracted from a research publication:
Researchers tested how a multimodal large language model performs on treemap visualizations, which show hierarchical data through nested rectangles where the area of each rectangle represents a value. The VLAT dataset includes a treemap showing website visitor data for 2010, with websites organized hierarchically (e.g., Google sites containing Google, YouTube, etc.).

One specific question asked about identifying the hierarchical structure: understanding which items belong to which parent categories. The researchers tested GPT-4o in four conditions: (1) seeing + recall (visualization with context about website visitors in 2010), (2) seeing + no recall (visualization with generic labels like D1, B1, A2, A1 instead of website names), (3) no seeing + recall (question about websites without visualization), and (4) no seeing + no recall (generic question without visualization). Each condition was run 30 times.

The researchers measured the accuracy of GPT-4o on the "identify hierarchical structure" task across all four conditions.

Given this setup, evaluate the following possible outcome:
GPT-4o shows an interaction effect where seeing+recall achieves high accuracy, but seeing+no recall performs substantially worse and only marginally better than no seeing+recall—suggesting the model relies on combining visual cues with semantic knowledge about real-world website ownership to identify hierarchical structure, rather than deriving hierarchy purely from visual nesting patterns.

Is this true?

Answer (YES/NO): NO